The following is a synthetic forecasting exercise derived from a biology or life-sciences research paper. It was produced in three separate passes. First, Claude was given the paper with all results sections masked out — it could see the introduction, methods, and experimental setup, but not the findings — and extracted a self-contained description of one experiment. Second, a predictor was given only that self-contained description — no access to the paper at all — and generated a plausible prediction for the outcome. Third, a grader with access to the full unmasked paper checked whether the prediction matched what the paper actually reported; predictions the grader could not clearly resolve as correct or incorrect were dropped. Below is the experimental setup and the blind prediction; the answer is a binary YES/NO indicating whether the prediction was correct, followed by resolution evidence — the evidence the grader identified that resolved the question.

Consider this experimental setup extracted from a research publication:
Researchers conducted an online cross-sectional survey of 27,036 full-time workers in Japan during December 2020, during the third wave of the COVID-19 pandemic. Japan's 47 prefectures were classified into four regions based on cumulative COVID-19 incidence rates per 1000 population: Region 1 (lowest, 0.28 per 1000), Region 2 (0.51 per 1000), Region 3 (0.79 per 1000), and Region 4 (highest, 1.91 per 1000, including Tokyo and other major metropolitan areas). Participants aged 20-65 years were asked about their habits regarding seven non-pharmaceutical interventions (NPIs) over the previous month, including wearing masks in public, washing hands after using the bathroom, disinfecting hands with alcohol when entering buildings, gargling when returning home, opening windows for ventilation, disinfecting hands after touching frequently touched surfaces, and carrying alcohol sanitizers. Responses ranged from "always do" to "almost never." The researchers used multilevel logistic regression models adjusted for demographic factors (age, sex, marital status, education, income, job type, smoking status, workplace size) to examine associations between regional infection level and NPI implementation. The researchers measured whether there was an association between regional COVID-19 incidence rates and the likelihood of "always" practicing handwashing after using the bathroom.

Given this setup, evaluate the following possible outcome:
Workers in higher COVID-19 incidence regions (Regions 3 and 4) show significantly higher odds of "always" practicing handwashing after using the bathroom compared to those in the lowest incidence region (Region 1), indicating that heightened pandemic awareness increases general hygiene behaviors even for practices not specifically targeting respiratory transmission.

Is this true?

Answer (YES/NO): NO